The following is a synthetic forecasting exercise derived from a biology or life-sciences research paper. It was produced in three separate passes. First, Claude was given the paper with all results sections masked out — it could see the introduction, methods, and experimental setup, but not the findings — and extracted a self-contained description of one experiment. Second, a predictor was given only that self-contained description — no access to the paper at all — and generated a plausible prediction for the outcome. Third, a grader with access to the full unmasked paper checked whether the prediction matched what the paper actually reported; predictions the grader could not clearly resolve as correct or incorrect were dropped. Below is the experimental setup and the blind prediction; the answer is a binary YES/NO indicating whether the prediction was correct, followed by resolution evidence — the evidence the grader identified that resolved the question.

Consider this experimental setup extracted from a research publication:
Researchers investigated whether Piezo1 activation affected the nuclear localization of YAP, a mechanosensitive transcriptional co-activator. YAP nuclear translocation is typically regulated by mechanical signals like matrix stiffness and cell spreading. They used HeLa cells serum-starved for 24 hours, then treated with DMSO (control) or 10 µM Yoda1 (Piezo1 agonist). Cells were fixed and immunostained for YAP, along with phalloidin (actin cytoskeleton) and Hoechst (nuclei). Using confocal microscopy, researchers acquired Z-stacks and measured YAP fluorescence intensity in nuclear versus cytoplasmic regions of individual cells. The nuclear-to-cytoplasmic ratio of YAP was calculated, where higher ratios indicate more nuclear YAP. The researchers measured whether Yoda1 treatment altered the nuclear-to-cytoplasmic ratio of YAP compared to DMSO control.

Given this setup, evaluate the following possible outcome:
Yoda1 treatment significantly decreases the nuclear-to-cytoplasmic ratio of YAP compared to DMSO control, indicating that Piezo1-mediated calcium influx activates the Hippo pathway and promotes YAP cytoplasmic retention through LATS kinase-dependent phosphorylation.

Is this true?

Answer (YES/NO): NO